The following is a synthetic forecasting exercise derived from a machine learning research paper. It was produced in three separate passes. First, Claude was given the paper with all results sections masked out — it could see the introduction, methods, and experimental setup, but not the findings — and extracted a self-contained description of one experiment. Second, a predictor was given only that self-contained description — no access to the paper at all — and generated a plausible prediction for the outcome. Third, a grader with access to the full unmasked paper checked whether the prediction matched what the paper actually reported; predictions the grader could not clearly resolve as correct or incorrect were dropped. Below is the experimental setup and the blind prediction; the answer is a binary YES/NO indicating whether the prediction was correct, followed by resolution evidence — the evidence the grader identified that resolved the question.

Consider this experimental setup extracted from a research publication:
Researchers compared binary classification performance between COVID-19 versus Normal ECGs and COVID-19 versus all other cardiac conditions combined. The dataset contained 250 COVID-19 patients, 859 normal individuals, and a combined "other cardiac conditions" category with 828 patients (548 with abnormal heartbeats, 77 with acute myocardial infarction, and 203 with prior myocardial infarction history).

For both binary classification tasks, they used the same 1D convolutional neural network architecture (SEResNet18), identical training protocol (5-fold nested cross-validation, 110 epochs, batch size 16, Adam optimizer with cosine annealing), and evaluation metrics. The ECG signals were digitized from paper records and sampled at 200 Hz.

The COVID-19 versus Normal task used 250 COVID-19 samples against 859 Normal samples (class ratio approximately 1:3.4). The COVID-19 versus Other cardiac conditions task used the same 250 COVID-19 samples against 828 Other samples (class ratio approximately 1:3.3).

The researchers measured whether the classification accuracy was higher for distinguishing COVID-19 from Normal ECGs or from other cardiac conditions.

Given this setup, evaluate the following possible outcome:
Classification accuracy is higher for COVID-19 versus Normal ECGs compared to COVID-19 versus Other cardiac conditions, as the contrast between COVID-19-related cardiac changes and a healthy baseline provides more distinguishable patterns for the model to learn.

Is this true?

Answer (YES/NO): NO